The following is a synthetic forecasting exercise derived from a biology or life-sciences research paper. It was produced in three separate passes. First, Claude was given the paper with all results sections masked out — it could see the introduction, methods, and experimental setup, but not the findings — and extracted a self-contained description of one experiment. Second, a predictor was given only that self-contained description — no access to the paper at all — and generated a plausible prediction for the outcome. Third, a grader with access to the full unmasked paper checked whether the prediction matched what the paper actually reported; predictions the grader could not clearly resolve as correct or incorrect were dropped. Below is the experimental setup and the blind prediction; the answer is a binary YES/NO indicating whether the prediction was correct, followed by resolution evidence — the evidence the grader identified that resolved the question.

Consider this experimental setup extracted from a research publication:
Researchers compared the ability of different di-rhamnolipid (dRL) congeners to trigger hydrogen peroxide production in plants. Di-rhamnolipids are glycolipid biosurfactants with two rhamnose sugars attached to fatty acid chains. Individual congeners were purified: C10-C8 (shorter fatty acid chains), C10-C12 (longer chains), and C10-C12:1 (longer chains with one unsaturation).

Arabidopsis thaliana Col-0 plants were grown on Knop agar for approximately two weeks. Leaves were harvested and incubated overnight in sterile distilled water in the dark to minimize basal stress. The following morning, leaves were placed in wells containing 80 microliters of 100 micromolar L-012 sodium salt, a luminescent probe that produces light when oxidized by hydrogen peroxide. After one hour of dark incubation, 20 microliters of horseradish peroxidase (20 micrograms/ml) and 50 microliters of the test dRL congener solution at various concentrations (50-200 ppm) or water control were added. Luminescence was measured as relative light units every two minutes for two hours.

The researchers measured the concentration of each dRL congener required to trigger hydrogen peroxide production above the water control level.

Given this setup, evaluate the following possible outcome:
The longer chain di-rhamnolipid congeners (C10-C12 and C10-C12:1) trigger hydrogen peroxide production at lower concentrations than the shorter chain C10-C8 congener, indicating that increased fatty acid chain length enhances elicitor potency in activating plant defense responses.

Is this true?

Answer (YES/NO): YES